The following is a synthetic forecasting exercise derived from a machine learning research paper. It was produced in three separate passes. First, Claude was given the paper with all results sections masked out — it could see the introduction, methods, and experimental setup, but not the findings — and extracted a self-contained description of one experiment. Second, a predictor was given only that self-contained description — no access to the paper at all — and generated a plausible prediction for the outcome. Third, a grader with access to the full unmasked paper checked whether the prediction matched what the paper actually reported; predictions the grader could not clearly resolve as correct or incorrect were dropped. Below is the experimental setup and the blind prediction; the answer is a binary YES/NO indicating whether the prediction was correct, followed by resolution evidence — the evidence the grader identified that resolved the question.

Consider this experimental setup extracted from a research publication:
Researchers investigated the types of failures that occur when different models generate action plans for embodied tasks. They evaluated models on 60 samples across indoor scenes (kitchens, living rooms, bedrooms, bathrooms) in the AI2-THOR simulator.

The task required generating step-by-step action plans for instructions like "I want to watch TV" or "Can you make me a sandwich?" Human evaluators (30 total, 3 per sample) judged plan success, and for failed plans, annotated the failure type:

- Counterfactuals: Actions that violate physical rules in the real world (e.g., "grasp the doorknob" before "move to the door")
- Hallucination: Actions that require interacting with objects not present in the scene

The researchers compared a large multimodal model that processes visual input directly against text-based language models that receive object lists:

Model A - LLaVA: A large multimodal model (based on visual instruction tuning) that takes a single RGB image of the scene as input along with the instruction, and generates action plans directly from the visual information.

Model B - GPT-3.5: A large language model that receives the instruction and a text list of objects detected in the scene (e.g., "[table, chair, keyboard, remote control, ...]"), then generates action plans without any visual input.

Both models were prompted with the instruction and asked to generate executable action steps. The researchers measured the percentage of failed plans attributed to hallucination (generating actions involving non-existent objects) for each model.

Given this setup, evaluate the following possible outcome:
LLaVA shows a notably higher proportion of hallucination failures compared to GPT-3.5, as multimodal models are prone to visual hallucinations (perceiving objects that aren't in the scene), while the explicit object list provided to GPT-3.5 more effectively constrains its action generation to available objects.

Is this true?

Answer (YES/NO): YES